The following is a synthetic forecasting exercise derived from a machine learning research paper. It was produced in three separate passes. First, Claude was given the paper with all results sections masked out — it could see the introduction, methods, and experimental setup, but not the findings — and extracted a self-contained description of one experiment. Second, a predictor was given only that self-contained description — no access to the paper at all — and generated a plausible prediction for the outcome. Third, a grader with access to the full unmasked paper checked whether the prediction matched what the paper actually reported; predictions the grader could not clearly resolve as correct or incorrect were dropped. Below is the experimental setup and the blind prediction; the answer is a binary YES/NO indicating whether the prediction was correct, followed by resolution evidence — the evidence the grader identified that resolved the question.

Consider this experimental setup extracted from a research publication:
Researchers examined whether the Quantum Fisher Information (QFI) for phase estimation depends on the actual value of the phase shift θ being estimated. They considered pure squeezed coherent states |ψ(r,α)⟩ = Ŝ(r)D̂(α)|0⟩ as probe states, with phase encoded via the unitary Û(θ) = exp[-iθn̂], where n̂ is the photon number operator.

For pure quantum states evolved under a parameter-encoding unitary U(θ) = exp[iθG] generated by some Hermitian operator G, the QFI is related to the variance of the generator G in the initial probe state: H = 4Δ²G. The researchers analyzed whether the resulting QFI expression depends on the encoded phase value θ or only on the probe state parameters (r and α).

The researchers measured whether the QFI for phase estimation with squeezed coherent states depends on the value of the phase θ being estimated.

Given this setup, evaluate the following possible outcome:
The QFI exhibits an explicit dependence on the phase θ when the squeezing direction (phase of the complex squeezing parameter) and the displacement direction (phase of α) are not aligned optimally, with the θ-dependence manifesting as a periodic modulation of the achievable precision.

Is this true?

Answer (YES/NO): NO